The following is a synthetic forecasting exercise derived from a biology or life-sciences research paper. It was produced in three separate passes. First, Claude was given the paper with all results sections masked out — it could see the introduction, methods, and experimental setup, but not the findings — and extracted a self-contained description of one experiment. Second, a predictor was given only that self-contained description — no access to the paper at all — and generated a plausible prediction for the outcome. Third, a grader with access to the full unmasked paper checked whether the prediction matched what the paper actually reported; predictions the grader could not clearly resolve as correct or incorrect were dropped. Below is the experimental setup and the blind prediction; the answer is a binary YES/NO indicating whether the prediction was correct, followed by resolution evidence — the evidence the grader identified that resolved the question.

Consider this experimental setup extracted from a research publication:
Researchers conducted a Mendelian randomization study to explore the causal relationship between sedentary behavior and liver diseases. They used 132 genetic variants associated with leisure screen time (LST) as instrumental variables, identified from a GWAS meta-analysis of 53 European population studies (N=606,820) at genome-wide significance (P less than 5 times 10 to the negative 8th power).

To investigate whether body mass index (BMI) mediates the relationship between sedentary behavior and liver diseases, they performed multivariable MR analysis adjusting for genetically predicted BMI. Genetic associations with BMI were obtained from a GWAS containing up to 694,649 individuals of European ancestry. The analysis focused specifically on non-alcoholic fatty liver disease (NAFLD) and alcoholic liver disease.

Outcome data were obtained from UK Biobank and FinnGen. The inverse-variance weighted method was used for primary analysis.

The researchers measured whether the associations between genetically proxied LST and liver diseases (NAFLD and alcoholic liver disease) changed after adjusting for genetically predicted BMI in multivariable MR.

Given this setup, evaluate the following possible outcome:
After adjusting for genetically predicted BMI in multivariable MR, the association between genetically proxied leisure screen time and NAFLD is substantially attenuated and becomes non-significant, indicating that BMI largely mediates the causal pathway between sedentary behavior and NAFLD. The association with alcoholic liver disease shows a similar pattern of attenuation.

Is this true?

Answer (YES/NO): NO